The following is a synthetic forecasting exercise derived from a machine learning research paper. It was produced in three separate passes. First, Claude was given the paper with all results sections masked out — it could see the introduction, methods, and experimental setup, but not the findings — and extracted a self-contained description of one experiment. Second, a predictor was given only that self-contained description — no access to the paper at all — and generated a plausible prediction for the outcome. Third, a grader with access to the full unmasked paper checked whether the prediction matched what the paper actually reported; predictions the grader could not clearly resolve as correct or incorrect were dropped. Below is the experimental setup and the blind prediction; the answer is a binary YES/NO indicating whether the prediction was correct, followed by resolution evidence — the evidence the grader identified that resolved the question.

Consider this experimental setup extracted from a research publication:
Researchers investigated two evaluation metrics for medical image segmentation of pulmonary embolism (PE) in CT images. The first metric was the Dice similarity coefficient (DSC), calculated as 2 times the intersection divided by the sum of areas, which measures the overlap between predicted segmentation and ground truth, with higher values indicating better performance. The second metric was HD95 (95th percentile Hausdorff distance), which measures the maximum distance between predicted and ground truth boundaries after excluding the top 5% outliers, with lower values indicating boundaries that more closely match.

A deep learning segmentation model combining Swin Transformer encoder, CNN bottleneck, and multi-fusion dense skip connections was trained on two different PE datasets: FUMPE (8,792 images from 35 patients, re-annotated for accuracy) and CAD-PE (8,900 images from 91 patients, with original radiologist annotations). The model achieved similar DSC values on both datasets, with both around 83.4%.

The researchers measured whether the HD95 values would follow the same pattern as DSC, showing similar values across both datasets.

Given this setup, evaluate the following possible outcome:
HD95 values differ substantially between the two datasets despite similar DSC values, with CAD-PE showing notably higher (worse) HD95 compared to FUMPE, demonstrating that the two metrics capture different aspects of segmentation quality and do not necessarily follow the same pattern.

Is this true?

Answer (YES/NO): YES